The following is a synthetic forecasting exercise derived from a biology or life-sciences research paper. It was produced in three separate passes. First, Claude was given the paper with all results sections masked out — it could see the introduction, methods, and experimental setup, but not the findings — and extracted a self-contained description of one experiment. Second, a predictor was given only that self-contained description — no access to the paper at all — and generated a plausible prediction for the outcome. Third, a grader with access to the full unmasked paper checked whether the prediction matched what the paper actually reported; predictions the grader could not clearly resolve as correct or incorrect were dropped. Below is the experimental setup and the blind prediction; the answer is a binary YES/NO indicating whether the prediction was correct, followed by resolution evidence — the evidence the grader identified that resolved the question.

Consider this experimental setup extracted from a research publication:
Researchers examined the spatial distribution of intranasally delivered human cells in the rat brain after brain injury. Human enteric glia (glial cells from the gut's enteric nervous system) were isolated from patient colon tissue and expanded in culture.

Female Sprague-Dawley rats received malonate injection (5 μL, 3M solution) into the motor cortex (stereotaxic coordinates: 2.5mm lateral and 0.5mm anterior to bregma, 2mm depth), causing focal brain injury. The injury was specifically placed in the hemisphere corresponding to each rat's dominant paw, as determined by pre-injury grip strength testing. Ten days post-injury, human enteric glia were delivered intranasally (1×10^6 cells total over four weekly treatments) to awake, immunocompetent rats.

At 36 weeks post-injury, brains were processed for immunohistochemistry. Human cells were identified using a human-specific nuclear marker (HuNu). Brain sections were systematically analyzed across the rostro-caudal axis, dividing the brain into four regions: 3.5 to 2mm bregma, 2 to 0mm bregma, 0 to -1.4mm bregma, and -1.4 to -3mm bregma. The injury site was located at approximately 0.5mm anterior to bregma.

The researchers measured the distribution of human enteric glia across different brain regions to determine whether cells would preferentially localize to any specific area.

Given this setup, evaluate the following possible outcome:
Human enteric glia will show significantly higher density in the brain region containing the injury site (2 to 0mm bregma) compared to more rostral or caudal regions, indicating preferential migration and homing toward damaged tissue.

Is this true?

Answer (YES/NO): YES